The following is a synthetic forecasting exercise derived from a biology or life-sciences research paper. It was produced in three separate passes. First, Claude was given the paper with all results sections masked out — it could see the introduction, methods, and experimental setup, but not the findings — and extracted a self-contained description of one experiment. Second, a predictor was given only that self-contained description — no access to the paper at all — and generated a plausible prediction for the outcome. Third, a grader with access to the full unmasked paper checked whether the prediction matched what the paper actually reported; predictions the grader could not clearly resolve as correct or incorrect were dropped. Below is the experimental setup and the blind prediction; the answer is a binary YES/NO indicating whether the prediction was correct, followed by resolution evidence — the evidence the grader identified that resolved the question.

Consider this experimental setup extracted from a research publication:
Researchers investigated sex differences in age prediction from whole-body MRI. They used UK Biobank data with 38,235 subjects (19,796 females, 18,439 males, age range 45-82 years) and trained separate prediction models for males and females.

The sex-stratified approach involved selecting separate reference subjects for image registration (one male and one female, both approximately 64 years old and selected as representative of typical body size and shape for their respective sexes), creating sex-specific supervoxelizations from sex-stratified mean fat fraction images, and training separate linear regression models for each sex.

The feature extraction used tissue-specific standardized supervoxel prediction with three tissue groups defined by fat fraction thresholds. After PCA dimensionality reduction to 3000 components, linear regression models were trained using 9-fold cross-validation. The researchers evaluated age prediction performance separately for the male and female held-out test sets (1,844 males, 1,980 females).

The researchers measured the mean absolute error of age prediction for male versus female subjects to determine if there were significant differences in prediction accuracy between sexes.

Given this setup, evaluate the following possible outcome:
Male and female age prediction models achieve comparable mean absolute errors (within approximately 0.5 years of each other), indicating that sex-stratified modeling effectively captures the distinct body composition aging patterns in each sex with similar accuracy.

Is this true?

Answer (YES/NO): YES